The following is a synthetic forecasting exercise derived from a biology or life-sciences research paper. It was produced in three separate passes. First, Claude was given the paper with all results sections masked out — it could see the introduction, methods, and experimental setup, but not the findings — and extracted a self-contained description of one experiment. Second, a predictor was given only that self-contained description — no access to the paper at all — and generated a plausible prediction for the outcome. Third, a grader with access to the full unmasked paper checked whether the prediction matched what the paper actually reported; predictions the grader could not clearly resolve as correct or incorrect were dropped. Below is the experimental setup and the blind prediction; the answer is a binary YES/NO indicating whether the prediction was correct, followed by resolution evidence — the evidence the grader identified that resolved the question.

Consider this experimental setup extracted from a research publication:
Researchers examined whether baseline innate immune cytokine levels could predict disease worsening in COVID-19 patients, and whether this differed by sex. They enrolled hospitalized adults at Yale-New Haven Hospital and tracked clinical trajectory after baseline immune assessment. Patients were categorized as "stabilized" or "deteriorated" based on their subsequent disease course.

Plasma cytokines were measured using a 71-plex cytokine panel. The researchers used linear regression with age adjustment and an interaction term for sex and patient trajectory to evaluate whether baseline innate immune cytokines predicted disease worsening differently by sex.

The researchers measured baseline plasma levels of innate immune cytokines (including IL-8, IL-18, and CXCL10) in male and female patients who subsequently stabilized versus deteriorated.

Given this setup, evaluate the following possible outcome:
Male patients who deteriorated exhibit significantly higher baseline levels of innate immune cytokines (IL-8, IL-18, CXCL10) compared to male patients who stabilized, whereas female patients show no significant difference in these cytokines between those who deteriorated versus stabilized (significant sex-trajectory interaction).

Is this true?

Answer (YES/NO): NO